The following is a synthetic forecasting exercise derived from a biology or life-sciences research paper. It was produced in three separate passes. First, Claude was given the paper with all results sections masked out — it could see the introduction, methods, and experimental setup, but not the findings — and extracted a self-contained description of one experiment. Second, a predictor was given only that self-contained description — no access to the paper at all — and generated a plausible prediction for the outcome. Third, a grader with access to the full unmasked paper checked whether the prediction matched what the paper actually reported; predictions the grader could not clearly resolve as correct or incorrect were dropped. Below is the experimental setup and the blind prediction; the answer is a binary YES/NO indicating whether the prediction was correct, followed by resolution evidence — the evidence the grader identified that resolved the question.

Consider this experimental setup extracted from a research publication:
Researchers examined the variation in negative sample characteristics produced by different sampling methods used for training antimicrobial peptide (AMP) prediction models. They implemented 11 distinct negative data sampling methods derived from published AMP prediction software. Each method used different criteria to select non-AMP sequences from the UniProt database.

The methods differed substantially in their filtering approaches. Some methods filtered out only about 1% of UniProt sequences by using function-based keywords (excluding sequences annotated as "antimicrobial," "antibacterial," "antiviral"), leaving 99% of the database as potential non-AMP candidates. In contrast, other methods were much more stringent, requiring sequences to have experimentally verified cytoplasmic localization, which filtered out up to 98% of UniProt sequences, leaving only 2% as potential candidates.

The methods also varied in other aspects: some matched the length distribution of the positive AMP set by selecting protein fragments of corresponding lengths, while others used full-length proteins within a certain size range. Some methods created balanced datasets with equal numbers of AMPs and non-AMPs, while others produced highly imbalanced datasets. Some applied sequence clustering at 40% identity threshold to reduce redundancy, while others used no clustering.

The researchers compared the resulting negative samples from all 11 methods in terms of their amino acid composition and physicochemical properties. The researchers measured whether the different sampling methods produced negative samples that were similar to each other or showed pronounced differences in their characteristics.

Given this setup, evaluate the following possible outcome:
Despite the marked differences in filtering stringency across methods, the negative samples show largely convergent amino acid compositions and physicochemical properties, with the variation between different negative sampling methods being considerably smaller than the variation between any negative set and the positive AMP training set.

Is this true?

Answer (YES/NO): NO